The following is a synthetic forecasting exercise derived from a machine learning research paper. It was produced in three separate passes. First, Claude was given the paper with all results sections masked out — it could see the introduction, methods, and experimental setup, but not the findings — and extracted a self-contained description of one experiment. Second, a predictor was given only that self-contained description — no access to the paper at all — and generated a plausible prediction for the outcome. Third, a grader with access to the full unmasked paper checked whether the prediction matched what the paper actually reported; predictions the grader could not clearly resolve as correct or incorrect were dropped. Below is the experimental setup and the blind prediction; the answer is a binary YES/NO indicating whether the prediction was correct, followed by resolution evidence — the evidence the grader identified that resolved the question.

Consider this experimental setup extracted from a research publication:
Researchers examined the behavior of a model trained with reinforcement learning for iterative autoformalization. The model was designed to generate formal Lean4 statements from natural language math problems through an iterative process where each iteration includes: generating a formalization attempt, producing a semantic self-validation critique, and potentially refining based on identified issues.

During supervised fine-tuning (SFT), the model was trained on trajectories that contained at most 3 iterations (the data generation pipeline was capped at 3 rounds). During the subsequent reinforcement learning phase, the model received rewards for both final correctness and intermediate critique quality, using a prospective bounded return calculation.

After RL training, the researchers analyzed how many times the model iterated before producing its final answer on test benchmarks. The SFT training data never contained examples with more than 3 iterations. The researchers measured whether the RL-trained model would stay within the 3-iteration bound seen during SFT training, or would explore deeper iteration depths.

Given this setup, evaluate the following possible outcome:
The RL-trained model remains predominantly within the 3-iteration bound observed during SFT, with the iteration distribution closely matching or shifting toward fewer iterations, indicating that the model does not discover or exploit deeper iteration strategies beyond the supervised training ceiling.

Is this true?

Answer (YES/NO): NO